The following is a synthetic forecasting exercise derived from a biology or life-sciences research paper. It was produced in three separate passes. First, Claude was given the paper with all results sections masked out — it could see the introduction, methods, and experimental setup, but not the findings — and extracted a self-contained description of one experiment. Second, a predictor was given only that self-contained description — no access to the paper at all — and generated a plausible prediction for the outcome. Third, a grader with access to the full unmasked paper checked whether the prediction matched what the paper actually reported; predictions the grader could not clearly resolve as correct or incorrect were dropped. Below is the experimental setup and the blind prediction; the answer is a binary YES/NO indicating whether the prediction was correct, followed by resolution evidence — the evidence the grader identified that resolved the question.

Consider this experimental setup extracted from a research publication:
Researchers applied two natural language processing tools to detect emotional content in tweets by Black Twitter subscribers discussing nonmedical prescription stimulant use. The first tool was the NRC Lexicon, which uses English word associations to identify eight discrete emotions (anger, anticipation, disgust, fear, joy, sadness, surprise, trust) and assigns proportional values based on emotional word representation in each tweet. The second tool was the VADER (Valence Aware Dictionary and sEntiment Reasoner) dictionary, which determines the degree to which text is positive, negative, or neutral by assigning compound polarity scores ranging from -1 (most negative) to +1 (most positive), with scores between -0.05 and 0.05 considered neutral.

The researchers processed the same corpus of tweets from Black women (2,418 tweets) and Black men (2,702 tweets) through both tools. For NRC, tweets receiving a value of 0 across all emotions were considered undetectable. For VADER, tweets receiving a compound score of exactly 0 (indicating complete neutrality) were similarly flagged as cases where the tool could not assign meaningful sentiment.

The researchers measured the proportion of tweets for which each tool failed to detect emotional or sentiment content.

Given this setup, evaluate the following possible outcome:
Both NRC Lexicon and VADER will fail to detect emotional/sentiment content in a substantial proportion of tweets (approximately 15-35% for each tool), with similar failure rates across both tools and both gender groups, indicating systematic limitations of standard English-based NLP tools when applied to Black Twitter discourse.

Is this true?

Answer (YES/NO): NO